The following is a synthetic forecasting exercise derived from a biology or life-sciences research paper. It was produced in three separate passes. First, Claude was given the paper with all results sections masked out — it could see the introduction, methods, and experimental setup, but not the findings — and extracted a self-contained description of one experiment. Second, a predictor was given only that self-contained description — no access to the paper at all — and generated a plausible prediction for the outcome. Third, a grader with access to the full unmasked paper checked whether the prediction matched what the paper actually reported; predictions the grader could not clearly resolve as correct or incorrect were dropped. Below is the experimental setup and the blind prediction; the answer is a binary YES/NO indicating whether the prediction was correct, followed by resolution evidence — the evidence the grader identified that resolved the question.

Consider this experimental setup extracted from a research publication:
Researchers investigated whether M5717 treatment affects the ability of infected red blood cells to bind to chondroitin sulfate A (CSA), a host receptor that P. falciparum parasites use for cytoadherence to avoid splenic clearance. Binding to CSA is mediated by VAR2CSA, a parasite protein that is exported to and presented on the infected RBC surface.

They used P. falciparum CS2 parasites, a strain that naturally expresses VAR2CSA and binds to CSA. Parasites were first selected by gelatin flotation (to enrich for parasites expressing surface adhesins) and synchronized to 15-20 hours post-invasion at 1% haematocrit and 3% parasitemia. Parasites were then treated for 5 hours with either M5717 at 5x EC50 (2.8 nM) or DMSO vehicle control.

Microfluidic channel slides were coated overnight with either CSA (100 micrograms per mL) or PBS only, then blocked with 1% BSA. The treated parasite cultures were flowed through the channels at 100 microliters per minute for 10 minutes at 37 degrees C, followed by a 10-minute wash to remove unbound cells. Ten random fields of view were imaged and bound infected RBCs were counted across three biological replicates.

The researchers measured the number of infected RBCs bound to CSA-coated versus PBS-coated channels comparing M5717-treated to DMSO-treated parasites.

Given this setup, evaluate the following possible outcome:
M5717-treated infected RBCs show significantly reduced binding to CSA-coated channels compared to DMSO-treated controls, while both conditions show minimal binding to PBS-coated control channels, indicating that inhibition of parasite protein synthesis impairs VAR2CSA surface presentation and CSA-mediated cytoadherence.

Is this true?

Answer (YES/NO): NO